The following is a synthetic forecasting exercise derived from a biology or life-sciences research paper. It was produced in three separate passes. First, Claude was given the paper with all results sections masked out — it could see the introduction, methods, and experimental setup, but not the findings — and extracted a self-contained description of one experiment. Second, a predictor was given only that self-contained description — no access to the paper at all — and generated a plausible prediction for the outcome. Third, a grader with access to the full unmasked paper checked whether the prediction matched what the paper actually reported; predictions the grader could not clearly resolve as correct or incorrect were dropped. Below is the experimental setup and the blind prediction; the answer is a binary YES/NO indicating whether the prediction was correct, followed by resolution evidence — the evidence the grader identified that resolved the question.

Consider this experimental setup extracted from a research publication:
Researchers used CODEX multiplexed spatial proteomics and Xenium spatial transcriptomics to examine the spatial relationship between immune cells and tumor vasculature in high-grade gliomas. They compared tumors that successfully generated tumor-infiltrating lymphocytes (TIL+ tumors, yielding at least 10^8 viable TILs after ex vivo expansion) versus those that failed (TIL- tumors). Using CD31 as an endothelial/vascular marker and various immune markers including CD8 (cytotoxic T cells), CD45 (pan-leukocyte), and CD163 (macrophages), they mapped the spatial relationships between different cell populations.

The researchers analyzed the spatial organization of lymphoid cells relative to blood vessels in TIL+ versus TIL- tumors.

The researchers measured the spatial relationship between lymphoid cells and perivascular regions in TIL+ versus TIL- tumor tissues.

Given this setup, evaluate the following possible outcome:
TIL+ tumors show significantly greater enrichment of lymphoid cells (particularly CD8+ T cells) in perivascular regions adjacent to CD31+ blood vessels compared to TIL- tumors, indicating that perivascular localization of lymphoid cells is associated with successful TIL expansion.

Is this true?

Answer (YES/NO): YES